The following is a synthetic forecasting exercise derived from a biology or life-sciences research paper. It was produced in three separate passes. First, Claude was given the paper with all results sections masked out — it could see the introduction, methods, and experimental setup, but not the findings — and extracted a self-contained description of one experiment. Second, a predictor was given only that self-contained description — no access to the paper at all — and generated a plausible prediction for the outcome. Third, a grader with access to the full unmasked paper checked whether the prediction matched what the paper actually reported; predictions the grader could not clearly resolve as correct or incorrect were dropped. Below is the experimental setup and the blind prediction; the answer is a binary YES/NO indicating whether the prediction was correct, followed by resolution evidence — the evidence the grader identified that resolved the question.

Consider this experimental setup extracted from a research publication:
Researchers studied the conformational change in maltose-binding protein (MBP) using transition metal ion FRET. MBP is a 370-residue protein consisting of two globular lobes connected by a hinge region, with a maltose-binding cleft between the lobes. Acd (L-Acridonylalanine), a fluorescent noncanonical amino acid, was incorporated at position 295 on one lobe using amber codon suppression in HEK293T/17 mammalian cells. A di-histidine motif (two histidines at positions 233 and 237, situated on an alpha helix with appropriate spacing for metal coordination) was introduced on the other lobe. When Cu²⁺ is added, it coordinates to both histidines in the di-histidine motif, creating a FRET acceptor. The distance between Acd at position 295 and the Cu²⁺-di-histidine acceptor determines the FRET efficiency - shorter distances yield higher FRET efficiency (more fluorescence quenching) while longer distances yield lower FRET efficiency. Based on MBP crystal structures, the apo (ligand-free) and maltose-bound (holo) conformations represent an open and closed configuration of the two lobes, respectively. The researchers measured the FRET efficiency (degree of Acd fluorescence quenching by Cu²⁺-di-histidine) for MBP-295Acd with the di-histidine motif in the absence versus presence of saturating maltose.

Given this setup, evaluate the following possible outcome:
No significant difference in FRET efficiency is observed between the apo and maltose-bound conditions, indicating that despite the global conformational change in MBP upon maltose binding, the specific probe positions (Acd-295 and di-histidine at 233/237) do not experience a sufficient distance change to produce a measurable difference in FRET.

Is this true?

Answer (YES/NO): NO